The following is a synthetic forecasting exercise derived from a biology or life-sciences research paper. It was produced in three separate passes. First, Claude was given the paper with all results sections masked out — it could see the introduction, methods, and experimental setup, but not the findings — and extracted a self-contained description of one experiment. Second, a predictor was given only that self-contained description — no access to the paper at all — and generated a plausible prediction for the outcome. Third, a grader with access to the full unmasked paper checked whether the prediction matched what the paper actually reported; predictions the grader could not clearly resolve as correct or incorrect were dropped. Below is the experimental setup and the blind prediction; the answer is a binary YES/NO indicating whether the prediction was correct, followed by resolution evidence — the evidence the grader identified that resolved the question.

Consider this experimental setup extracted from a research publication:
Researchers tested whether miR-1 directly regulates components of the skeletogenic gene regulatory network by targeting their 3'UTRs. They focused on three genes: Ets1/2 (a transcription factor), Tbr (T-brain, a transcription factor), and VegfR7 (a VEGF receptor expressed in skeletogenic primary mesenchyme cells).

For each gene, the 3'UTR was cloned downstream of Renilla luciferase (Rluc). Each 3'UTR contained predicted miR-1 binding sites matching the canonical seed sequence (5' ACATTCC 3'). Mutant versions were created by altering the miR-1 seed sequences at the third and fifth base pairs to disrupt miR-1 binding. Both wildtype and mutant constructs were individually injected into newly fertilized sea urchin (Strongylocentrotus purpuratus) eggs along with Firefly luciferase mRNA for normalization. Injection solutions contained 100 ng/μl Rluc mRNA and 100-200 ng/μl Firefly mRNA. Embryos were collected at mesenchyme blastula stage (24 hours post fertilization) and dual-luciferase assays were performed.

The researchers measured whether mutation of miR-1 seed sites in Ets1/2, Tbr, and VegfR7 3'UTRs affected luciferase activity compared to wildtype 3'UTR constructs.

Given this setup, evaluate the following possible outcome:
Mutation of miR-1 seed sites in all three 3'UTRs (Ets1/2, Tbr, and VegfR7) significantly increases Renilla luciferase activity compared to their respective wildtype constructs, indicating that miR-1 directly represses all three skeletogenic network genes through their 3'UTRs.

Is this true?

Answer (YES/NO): YES